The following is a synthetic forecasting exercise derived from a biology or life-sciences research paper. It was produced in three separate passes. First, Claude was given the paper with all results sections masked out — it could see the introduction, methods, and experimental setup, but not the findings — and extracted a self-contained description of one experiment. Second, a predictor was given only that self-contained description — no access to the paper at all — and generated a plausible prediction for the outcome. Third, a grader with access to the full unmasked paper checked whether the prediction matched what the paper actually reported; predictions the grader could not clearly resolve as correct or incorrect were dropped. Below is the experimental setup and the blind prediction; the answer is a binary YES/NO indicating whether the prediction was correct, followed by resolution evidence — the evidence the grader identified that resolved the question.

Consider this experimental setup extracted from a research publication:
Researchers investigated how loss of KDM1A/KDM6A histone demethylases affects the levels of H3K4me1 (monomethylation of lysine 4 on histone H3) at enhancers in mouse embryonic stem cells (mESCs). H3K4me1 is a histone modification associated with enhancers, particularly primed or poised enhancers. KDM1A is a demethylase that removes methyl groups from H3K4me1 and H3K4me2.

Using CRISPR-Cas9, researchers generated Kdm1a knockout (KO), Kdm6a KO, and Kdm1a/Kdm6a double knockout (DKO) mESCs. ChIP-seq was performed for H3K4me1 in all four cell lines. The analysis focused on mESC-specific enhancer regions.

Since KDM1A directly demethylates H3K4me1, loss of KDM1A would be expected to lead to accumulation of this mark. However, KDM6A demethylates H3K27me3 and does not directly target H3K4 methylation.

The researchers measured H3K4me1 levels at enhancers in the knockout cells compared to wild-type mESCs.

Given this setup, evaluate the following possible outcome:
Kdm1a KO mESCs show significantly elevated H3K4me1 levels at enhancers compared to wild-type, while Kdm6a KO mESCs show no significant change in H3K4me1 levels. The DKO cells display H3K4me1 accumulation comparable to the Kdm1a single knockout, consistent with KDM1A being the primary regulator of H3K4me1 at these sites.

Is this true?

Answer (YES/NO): NO